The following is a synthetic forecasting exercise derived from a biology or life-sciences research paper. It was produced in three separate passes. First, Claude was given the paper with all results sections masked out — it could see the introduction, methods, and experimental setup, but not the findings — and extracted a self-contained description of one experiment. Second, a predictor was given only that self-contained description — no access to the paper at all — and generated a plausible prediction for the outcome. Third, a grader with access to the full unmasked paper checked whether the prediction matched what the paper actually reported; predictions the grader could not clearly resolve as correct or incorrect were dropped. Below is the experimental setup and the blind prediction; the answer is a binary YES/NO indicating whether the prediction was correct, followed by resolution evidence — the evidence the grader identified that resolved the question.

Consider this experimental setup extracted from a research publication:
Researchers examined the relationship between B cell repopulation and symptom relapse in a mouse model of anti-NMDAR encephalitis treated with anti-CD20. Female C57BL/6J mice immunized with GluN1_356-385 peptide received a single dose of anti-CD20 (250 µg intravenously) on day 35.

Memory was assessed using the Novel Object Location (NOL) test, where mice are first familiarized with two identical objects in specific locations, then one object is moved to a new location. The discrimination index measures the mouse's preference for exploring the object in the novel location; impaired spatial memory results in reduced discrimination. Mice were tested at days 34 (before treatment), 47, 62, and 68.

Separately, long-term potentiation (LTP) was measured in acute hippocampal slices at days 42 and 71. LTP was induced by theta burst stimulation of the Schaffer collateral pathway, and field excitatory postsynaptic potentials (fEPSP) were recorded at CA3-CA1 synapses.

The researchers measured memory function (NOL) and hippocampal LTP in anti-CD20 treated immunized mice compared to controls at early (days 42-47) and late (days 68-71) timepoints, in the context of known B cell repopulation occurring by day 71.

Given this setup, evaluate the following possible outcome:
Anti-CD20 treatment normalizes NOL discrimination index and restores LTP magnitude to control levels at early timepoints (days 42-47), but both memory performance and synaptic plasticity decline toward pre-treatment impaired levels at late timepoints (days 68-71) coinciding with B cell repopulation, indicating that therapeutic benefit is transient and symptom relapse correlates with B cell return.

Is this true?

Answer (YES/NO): YES